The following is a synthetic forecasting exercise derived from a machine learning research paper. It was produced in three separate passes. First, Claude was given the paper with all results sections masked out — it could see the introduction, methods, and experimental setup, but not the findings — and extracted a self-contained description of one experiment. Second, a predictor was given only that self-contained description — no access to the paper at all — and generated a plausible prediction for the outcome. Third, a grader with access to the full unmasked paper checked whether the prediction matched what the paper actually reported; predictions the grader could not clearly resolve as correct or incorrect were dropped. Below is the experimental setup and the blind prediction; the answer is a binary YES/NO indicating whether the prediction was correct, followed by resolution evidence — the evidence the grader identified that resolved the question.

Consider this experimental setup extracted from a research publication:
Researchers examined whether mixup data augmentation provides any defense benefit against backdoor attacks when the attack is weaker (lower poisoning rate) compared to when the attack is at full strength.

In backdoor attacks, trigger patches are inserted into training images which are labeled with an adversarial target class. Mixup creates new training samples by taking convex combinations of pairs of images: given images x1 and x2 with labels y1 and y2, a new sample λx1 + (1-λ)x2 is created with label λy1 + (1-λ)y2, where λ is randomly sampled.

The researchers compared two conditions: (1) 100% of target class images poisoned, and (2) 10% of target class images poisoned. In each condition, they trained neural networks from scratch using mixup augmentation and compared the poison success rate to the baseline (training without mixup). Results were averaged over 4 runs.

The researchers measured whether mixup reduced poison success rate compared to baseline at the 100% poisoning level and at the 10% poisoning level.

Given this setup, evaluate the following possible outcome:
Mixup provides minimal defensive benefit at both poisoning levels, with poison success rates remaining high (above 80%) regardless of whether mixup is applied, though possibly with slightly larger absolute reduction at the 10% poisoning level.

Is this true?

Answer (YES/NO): NO